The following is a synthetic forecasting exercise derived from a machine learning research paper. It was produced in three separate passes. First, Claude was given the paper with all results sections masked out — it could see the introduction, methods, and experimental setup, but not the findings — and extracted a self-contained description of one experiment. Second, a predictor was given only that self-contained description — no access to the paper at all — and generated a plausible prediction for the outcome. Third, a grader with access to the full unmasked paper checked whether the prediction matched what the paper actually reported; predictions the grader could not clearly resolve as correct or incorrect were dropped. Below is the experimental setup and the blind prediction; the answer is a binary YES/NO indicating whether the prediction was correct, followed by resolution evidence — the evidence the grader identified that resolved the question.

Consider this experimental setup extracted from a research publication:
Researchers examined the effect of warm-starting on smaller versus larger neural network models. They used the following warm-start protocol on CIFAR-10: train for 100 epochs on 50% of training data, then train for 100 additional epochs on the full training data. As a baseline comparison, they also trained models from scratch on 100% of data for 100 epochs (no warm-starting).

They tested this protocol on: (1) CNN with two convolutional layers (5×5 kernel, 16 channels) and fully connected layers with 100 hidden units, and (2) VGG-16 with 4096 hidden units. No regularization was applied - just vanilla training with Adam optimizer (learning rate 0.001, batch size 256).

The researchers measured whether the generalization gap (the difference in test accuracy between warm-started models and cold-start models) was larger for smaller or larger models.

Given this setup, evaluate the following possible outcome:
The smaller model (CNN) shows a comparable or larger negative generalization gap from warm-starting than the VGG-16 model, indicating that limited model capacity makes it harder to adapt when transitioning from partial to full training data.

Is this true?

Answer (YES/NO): NO